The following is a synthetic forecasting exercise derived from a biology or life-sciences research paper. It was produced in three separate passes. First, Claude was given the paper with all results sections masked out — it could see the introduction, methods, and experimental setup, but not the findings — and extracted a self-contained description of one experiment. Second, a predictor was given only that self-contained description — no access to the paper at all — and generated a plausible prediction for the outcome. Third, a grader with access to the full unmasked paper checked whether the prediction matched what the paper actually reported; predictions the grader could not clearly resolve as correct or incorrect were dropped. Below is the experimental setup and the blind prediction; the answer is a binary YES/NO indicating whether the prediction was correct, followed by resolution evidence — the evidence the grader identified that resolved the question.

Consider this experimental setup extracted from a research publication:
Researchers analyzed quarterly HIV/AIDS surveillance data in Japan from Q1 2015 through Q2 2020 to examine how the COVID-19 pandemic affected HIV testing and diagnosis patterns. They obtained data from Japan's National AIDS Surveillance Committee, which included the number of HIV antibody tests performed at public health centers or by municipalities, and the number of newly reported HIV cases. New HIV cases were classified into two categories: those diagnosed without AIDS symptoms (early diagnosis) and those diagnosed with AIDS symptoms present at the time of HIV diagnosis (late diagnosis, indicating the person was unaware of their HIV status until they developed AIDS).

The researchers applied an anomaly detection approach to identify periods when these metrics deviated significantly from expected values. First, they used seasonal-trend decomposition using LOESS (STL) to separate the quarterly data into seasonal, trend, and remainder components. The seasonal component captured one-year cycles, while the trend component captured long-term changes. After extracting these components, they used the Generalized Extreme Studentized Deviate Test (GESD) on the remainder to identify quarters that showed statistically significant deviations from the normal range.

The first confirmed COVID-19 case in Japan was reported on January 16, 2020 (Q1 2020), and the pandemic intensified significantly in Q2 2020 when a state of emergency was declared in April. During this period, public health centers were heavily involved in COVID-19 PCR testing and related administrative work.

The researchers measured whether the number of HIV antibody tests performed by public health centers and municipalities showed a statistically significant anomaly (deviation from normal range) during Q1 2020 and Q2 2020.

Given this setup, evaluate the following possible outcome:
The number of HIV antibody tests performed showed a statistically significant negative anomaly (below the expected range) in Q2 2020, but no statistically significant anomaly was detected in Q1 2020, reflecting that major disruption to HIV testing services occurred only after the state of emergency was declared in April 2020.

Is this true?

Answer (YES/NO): YES